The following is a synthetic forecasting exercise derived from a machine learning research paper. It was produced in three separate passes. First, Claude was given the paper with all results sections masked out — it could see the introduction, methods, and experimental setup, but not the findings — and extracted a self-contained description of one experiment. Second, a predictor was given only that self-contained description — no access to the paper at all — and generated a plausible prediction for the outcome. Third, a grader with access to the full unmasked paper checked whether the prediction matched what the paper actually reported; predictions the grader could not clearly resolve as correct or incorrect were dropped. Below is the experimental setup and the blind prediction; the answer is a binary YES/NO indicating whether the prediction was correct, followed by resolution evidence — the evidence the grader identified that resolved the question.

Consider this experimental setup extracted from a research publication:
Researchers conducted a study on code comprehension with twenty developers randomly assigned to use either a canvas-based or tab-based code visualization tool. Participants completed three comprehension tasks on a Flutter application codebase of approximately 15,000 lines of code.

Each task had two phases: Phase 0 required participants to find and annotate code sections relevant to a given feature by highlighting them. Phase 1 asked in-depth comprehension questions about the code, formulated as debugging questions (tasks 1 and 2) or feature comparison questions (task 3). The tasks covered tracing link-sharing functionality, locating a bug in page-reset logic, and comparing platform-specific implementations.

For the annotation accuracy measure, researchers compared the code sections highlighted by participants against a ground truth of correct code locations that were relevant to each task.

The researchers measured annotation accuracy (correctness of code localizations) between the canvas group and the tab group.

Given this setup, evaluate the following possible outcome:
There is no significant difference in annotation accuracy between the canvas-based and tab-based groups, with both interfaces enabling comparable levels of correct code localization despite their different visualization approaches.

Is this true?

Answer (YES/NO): YES